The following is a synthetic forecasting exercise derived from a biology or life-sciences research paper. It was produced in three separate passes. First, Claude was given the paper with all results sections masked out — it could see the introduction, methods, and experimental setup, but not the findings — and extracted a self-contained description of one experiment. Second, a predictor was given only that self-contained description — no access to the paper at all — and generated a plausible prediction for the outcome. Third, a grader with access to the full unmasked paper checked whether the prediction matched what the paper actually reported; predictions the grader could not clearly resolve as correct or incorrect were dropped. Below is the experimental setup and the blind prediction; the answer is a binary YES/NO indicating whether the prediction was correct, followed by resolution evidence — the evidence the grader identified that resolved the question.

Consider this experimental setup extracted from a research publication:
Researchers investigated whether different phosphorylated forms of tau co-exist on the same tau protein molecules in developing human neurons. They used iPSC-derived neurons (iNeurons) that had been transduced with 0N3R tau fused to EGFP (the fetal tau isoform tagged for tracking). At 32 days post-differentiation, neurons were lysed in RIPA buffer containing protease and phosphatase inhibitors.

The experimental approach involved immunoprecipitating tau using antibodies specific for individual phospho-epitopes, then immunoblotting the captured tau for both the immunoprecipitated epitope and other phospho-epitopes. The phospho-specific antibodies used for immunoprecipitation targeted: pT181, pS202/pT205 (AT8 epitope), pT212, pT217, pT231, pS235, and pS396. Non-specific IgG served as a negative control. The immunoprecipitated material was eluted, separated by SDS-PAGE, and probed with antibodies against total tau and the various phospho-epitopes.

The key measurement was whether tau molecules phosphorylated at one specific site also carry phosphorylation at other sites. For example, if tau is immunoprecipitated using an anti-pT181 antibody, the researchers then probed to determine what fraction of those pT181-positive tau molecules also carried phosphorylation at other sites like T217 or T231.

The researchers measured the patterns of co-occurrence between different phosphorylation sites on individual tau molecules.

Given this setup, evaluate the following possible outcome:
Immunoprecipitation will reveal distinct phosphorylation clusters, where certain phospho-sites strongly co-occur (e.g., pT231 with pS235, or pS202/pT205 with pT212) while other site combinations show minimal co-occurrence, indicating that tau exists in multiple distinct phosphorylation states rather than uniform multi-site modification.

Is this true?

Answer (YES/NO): YES